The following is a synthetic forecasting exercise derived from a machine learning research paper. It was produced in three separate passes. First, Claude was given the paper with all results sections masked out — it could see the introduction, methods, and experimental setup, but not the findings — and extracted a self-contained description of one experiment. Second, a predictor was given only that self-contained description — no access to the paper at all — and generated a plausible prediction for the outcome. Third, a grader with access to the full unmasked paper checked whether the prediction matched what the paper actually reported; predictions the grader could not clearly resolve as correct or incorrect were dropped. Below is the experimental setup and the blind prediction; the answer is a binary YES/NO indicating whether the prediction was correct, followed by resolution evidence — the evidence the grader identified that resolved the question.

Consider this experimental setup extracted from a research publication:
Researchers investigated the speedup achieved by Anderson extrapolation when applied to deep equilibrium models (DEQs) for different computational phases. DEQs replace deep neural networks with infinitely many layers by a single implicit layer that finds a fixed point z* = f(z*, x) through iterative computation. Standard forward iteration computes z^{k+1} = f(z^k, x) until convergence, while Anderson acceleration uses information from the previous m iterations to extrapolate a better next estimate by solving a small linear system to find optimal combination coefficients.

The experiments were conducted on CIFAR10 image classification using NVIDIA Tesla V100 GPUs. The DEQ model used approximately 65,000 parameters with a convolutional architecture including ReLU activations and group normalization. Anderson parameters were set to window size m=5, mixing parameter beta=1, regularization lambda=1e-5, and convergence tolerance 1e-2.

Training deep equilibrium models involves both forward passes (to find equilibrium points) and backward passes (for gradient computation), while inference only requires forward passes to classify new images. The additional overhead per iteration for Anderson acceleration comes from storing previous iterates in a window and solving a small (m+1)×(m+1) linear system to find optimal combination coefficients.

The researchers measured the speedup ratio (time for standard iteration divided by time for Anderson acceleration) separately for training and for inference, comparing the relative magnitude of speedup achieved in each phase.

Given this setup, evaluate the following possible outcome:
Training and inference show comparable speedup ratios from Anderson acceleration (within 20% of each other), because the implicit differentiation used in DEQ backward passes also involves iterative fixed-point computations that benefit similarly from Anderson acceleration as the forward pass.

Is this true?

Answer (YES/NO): NO